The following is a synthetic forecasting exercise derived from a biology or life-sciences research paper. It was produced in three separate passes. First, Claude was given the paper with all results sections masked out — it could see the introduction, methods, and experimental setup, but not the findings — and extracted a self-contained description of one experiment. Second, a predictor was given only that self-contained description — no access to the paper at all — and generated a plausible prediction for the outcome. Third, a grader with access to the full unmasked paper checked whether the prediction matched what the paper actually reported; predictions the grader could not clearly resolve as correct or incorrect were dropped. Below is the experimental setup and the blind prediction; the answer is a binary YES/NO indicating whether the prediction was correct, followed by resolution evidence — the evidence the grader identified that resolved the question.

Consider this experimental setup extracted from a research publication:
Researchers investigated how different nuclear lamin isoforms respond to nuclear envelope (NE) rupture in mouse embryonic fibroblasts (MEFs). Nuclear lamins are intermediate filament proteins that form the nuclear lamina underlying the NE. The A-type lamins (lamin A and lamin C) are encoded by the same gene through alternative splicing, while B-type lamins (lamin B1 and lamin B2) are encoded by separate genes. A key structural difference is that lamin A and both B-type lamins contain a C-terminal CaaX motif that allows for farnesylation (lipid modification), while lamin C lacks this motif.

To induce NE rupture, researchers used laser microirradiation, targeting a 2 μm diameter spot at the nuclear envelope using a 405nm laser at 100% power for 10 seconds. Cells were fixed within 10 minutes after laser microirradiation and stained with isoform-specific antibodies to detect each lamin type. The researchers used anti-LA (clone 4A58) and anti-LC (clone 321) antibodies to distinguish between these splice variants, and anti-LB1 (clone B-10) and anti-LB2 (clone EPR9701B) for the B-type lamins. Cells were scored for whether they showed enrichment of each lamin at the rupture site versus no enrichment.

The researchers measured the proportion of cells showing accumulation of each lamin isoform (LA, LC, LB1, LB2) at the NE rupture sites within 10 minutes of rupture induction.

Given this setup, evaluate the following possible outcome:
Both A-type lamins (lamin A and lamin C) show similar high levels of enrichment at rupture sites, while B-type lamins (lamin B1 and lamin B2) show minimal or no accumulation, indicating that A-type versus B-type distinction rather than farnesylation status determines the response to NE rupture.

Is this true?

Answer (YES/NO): NO